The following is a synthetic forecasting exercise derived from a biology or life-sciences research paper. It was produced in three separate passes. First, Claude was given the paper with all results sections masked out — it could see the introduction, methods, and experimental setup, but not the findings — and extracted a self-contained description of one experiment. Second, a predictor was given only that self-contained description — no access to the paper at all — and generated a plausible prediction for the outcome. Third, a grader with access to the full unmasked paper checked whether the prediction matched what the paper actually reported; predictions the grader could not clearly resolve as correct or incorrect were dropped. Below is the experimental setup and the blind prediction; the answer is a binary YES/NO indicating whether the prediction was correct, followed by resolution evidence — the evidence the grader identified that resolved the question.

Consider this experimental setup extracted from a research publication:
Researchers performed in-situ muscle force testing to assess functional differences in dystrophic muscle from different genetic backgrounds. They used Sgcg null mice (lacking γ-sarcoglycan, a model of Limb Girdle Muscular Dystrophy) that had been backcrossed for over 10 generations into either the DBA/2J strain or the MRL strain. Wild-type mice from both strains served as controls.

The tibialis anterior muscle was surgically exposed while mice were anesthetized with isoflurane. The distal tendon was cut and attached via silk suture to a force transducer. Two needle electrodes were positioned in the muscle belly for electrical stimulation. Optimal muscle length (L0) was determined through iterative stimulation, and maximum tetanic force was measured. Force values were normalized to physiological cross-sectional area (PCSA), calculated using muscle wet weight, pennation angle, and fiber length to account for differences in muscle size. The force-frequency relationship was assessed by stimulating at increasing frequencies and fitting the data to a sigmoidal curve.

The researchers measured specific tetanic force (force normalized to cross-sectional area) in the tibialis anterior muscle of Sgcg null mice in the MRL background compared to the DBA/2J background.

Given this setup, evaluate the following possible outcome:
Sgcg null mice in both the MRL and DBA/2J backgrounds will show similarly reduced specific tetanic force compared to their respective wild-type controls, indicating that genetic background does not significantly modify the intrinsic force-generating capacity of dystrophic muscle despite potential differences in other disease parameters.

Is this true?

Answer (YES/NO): NO